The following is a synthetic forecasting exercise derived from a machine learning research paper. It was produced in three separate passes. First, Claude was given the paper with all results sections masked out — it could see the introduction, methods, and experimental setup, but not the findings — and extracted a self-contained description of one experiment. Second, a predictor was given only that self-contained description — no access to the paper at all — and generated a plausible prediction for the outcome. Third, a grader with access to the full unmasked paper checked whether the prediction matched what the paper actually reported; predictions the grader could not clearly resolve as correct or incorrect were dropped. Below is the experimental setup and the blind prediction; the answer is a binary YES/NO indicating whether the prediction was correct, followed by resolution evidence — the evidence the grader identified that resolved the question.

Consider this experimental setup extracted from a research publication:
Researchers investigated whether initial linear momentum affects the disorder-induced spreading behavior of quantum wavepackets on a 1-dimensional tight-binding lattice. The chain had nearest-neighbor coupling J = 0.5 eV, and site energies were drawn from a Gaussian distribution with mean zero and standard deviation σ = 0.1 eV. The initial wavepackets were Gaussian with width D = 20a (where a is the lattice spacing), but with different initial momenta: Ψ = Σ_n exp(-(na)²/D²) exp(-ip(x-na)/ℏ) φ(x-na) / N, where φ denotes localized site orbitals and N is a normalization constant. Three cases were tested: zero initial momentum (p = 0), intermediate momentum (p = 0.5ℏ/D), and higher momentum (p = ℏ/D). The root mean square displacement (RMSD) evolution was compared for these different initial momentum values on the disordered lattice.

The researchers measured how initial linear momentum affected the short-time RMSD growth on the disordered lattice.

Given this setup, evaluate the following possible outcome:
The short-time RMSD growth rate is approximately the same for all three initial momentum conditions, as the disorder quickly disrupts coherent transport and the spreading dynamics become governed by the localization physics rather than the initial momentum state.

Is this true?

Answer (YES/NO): YES